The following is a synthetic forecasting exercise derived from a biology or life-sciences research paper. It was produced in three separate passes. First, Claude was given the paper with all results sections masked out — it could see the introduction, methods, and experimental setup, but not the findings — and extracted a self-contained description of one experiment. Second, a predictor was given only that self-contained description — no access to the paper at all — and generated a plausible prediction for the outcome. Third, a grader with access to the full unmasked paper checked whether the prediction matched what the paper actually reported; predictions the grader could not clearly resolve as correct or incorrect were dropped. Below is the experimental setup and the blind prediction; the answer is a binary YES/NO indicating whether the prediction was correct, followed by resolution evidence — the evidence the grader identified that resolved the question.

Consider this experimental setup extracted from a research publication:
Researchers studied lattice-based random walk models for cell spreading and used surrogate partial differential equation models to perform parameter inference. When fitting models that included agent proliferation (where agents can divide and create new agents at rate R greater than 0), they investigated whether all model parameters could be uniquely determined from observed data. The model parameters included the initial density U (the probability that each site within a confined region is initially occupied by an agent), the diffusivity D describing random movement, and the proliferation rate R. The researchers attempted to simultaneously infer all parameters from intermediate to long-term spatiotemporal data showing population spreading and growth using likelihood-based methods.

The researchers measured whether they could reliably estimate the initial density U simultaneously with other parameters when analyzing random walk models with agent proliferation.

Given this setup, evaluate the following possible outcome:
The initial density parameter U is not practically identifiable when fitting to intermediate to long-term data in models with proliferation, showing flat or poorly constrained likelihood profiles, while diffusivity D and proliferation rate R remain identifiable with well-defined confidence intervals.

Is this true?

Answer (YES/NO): YES